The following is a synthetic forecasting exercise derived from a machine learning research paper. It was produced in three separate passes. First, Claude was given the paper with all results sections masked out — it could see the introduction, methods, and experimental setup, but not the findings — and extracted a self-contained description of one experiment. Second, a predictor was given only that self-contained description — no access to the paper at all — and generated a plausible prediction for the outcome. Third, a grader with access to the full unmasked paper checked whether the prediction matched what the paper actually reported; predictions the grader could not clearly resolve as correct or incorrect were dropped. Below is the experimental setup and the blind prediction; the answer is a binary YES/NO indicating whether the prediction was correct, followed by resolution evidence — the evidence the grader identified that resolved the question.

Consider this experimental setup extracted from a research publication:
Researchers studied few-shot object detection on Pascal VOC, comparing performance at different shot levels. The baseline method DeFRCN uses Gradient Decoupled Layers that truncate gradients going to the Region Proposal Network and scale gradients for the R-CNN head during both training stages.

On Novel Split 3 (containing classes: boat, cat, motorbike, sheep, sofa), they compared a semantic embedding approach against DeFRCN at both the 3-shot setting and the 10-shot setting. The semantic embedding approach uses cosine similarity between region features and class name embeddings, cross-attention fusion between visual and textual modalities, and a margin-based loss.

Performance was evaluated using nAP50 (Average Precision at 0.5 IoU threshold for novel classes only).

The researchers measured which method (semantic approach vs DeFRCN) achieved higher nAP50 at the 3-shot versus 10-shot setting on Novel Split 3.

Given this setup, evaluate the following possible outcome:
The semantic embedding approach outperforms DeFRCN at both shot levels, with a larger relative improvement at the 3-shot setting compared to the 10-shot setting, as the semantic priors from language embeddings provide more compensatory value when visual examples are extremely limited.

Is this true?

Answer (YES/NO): NO